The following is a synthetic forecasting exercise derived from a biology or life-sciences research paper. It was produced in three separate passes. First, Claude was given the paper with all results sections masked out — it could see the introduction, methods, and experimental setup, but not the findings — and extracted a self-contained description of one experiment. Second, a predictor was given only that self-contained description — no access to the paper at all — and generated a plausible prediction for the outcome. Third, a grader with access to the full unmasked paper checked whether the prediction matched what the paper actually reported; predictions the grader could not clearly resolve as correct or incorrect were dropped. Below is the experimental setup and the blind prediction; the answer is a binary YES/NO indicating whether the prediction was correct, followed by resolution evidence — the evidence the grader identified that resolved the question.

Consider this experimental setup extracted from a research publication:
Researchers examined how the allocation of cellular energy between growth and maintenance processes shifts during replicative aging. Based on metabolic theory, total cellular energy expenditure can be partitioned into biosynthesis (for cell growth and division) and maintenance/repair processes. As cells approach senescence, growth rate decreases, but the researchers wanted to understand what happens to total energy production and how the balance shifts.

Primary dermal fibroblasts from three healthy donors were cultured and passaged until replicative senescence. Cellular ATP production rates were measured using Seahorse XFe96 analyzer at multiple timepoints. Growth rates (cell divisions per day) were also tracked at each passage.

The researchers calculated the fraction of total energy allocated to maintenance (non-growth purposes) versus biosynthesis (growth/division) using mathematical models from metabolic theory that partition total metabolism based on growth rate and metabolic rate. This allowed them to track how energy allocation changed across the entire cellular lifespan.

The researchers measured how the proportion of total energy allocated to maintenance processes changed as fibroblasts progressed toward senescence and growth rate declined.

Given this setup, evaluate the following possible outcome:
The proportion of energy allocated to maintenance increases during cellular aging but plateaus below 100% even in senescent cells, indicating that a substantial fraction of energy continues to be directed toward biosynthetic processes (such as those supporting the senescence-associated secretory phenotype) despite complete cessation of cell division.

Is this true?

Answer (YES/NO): NO